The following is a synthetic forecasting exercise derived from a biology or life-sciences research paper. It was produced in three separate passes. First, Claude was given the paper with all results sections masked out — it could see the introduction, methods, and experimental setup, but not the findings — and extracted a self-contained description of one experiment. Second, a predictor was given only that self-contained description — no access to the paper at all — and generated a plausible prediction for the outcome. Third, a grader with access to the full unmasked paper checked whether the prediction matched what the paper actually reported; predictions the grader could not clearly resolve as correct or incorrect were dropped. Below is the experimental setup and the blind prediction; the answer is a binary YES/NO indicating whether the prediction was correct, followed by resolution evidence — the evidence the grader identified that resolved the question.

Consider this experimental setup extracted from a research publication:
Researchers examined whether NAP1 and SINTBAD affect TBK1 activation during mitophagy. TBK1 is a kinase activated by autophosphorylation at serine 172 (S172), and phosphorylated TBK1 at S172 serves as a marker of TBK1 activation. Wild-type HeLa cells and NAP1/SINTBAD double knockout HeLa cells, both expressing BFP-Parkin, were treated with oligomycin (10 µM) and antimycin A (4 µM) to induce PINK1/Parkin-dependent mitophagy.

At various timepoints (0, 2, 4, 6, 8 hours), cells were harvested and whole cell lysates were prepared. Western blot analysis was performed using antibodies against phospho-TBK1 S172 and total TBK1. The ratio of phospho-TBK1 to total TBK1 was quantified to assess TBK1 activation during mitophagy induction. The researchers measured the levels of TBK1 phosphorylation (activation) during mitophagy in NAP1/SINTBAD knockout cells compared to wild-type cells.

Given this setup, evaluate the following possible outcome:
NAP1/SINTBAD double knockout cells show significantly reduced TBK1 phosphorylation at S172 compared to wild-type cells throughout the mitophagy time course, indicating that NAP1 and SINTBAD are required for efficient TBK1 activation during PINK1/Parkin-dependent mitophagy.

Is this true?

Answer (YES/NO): NO